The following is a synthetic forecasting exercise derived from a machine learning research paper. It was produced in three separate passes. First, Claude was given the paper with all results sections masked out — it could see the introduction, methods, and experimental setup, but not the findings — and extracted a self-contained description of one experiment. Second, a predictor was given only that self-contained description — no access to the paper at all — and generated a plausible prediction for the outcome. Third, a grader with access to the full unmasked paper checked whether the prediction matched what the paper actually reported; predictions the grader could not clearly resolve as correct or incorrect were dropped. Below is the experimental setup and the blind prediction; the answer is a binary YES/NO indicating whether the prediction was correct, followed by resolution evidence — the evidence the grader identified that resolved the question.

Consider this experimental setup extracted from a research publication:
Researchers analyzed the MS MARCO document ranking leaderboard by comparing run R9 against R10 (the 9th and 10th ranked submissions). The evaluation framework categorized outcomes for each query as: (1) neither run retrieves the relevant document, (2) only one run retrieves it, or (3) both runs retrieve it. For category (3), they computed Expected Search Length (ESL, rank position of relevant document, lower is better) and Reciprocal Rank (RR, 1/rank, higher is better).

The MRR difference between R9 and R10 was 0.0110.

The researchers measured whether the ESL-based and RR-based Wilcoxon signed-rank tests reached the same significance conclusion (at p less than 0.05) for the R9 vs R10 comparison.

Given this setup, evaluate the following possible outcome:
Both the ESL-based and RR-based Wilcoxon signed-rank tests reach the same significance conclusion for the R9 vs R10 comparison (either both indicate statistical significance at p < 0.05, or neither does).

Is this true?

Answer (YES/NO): NO